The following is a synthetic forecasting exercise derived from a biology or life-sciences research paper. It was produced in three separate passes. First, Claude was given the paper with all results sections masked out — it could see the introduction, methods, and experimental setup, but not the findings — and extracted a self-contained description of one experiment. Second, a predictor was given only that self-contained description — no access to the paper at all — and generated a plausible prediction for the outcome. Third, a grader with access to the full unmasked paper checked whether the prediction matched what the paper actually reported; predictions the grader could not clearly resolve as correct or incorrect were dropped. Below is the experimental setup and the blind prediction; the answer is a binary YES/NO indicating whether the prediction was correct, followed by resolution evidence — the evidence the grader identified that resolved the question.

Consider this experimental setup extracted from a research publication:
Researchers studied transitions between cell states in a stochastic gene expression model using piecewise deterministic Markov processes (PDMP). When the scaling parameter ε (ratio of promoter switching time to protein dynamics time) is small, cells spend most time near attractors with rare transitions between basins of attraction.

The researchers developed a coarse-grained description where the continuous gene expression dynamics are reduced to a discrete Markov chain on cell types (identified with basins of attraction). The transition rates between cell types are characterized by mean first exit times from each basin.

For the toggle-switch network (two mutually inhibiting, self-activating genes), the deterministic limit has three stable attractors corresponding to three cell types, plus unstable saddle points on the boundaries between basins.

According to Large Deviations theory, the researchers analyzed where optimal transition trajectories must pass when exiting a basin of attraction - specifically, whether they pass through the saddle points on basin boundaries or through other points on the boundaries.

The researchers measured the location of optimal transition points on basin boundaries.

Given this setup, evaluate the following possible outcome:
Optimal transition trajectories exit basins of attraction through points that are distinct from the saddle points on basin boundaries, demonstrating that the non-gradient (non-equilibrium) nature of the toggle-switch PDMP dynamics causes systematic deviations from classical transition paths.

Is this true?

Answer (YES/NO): NO